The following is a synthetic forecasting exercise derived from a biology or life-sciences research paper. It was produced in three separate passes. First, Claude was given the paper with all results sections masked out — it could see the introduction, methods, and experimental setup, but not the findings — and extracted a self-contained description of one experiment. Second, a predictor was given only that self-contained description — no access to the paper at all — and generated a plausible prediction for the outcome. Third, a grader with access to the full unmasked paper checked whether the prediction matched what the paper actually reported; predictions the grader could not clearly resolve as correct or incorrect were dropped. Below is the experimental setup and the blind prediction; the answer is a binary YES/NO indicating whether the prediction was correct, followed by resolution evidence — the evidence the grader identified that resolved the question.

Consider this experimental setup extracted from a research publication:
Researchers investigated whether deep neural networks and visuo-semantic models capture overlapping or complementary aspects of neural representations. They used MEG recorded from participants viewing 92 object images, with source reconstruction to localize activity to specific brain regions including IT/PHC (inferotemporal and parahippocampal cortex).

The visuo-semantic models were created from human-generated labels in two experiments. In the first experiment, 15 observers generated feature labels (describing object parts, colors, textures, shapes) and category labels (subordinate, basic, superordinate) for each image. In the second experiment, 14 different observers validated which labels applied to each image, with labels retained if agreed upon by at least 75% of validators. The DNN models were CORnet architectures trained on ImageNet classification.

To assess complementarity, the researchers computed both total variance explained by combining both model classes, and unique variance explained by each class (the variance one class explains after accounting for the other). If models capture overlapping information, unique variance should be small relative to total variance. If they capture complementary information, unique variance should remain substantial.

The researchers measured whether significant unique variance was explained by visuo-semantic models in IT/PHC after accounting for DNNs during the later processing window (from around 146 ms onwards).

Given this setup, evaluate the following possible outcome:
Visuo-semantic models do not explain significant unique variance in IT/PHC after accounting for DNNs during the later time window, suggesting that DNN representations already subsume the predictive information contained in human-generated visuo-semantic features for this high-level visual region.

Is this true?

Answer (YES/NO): NO